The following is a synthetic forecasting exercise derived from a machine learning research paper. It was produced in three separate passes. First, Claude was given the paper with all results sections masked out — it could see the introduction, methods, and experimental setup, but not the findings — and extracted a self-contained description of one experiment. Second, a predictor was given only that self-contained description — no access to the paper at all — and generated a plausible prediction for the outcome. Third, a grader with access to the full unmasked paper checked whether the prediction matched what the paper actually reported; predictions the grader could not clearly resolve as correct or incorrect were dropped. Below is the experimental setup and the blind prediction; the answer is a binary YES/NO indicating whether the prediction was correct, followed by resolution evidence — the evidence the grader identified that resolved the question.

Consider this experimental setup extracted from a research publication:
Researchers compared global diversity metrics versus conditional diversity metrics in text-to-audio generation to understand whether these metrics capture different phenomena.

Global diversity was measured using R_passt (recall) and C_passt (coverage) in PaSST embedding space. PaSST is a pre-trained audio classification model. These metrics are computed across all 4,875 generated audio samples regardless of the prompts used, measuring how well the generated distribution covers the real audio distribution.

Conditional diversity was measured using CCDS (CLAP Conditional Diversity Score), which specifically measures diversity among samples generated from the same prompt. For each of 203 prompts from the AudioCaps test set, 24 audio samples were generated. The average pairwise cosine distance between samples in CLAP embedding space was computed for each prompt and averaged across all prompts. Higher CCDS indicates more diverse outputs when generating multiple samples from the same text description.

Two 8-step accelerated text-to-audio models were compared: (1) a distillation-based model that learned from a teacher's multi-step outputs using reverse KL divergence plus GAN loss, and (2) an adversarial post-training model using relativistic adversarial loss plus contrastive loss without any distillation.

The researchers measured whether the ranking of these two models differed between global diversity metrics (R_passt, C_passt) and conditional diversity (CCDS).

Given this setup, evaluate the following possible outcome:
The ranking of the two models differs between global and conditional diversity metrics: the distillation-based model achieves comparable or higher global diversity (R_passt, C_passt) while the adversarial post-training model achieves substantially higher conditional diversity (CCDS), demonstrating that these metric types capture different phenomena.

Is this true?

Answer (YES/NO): NO